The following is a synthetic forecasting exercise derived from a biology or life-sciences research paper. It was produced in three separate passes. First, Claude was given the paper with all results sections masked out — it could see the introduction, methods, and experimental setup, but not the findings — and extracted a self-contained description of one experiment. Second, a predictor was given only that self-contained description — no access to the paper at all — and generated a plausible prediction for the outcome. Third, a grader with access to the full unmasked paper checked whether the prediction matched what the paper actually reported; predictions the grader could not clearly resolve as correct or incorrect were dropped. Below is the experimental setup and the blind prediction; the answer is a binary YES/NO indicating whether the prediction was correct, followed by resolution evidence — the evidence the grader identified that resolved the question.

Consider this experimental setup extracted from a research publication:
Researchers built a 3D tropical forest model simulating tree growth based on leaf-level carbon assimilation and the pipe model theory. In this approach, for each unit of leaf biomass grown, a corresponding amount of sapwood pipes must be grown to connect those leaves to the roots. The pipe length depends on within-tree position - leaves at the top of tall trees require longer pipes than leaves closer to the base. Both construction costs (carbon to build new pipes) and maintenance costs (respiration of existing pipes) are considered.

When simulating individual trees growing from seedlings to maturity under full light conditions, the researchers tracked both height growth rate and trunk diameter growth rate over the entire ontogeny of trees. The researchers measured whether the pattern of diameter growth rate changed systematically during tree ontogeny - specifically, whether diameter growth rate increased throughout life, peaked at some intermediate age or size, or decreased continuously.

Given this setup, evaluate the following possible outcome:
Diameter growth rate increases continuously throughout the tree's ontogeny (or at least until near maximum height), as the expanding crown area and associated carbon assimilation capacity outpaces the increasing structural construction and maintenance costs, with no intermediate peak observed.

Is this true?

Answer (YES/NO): NO